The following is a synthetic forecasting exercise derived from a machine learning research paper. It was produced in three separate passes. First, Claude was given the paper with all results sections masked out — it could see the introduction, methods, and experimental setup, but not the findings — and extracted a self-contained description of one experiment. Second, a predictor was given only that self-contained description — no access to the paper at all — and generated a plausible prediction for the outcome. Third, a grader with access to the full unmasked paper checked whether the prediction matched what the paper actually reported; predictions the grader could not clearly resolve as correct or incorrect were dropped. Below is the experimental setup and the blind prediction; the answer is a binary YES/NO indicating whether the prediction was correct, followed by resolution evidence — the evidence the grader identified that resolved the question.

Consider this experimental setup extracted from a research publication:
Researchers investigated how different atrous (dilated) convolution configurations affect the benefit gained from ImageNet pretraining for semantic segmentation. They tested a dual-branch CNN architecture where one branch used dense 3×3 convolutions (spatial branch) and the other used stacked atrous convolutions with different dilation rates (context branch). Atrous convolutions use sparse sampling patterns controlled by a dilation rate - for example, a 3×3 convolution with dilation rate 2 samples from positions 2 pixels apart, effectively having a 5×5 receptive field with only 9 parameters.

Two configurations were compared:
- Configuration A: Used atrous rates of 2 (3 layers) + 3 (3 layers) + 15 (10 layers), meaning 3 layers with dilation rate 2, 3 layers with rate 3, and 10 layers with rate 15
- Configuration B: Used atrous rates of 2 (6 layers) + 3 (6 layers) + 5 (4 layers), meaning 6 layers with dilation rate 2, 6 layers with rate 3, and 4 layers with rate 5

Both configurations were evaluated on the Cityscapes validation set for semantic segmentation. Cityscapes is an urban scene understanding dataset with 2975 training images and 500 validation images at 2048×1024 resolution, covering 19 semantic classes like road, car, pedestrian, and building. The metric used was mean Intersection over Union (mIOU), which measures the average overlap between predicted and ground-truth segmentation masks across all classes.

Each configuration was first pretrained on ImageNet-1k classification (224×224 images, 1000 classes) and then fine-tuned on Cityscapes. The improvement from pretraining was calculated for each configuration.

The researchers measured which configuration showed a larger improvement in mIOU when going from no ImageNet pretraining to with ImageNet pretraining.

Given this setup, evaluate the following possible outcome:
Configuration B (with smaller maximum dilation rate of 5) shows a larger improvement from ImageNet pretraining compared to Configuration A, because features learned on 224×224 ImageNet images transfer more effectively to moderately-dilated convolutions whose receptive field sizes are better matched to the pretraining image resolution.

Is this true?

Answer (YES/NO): YES